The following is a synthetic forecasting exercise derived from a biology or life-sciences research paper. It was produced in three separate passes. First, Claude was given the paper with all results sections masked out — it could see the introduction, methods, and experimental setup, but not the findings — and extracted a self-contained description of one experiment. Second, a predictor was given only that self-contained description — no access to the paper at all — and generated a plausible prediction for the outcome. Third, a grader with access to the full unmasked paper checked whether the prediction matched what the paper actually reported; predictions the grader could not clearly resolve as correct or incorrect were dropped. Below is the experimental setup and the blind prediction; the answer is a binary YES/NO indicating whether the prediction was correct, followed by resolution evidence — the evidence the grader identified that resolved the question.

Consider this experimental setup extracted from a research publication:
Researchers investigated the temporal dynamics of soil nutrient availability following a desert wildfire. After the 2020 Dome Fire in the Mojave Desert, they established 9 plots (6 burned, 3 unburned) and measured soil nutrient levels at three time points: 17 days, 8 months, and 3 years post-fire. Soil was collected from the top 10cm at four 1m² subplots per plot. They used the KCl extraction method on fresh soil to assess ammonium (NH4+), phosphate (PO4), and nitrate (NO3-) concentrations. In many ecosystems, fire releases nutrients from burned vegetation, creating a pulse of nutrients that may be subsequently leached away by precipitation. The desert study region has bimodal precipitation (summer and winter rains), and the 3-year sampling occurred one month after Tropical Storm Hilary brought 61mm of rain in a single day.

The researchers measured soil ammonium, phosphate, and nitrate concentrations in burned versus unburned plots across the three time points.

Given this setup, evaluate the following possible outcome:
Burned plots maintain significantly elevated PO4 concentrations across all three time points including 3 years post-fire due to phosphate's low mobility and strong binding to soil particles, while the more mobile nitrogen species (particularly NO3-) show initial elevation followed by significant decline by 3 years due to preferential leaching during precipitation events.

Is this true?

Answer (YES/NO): NO